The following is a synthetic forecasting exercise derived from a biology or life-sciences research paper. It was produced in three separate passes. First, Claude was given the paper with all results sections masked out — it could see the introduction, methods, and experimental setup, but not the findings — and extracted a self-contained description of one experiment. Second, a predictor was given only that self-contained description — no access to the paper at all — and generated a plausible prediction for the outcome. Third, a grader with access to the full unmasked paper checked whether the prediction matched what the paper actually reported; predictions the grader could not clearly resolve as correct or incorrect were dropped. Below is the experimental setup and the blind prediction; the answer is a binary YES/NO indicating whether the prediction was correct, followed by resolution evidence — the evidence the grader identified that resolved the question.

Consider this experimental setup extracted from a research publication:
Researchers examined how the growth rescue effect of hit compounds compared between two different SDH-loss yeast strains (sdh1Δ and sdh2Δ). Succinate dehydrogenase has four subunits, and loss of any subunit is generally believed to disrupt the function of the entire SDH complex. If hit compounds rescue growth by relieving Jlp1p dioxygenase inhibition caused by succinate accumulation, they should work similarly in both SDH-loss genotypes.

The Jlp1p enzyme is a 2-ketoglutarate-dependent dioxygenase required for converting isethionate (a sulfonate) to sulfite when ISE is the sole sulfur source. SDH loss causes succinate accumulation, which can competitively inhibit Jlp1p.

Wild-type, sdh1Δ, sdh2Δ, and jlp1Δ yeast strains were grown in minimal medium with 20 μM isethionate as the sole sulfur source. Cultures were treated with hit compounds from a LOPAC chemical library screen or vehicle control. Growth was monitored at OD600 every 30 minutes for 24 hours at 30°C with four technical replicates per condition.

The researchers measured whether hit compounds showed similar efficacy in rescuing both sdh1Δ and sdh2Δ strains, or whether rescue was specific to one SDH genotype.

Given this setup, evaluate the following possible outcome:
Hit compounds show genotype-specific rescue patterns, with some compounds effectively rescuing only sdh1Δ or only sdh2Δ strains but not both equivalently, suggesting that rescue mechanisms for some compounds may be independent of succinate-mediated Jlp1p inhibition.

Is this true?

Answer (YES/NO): NO